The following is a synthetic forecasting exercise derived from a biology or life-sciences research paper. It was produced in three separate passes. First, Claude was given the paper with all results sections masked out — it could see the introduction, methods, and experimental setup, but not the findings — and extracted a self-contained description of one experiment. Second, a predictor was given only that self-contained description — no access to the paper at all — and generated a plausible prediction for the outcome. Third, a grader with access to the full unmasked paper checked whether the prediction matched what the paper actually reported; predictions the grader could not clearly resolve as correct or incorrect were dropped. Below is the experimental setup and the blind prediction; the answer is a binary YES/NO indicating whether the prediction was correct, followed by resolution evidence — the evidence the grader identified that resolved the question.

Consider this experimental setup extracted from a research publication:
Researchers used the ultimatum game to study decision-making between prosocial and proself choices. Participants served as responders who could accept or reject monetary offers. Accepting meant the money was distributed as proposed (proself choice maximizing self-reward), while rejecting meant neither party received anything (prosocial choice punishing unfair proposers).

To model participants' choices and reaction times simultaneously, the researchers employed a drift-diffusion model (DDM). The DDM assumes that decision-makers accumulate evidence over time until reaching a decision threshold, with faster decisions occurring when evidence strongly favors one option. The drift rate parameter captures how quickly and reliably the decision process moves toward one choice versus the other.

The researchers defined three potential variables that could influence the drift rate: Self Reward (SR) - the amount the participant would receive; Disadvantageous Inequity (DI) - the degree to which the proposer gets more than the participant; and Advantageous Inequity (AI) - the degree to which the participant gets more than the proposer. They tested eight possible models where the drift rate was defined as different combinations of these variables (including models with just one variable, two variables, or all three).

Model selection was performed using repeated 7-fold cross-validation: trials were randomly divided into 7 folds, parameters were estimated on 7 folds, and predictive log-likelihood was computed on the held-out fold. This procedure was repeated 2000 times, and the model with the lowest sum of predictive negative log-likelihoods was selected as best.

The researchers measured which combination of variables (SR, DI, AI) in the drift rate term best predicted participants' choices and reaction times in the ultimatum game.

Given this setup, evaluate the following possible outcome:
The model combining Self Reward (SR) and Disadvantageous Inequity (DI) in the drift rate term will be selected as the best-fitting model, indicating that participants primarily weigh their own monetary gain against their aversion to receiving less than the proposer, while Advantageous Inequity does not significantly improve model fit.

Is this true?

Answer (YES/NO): NO